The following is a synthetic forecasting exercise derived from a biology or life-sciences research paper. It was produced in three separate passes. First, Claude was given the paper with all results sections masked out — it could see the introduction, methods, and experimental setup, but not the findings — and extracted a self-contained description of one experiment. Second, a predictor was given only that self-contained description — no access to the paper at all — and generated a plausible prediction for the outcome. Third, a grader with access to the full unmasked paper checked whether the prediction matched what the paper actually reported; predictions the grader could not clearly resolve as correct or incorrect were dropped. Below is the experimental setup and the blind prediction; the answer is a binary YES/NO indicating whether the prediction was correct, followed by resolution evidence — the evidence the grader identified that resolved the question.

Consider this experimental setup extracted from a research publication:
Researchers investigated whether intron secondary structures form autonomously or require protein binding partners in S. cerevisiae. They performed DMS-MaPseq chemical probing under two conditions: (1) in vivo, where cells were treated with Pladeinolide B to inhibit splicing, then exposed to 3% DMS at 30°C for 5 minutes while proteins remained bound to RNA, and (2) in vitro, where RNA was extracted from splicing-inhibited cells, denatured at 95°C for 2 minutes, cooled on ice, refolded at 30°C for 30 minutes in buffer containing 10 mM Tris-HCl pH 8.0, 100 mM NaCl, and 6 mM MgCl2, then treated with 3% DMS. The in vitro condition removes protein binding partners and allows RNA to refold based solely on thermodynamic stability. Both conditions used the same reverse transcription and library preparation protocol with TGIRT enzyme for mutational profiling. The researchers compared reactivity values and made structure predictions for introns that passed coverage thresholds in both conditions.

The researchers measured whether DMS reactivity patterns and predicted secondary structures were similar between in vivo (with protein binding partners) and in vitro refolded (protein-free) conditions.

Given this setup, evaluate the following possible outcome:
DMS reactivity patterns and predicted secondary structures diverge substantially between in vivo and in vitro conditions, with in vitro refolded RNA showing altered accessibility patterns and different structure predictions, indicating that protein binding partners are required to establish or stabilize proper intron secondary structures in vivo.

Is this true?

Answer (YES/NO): NO